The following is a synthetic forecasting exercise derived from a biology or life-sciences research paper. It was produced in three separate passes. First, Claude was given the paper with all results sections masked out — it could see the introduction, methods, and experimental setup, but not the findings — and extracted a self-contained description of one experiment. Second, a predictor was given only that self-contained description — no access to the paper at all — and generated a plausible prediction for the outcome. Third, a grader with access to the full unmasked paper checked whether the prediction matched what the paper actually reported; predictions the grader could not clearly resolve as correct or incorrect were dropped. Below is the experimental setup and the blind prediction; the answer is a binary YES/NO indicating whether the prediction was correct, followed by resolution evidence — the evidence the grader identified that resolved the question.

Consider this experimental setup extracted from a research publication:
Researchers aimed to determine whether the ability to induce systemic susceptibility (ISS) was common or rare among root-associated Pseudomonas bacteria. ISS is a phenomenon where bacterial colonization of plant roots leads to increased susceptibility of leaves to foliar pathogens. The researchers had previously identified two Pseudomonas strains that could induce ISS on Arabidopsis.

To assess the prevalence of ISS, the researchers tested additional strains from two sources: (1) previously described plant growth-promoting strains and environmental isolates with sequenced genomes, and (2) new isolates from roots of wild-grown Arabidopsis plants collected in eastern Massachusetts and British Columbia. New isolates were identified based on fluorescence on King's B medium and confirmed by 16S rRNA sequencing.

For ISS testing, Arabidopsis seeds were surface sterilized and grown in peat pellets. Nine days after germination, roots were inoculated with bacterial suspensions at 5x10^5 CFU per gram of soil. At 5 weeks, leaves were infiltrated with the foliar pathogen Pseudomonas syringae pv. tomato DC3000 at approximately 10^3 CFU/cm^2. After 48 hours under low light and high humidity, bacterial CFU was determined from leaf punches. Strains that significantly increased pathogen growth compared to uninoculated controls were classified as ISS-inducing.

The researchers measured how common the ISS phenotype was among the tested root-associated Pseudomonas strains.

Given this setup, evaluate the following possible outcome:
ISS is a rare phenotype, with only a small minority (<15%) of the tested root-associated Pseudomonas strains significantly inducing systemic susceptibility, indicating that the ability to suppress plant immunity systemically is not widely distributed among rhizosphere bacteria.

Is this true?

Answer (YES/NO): NO